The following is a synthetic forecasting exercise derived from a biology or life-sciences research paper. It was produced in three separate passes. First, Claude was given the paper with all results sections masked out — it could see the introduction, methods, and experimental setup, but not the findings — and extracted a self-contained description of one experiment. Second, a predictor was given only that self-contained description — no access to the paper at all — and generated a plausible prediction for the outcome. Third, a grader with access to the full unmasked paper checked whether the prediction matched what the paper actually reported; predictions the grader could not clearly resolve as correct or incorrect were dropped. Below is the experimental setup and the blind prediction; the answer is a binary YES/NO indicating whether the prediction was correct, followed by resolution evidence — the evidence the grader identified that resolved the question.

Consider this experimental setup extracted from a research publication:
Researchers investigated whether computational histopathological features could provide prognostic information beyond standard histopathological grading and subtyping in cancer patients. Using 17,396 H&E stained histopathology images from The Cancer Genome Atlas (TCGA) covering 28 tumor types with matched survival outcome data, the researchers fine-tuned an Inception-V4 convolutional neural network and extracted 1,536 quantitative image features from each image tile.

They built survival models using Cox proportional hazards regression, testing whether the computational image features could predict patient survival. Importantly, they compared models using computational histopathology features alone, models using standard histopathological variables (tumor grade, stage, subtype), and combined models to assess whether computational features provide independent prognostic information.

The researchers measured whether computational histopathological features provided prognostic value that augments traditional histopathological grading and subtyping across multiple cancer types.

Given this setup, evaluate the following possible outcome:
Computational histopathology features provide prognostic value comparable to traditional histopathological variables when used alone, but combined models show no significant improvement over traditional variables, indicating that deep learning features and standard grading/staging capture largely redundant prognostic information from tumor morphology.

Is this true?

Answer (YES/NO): NO